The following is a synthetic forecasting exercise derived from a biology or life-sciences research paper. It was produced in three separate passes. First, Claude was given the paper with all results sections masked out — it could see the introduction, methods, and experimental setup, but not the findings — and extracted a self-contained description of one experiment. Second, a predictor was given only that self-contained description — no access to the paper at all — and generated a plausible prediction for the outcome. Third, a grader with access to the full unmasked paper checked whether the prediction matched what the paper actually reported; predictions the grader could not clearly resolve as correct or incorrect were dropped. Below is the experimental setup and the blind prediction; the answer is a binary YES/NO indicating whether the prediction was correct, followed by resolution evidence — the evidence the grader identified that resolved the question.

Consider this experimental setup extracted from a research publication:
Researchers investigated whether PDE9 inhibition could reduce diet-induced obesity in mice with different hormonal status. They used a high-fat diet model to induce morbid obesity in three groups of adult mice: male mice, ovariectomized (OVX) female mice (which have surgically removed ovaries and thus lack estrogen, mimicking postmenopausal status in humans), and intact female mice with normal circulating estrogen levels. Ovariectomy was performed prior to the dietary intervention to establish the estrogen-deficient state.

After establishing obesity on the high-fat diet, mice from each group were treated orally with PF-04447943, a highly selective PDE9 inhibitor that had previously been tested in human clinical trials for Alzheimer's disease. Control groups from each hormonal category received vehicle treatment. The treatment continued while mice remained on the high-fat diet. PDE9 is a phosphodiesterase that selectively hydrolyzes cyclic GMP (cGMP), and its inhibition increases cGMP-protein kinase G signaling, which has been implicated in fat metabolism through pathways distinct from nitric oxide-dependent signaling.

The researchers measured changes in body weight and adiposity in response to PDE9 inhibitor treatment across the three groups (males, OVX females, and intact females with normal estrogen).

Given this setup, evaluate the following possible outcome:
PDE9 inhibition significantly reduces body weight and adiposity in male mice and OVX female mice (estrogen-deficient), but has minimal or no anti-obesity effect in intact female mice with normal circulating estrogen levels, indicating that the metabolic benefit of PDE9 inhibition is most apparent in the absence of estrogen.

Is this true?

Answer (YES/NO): YES